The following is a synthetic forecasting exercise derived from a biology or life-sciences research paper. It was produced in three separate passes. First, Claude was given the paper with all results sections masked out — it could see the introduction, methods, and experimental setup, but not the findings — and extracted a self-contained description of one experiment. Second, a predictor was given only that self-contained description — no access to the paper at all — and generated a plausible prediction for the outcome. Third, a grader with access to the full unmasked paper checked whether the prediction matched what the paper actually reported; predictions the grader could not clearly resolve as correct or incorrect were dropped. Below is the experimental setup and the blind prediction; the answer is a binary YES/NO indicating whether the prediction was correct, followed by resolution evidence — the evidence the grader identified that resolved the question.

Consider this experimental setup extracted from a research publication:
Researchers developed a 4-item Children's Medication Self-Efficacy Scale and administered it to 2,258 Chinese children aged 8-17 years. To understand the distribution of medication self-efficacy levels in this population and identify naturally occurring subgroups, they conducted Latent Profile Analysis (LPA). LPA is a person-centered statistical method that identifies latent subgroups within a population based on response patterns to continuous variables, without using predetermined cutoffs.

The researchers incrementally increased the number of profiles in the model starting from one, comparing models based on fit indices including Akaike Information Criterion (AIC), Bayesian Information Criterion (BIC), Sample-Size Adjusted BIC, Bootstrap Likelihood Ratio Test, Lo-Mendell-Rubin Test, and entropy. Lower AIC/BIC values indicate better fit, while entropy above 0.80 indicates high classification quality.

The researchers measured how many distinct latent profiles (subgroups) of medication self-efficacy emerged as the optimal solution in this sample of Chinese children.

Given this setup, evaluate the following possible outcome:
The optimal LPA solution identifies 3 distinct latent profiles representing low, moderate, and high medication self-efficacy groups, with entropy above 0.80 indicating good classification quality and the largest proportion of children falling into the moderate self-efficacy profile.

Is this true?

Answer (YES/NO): NO